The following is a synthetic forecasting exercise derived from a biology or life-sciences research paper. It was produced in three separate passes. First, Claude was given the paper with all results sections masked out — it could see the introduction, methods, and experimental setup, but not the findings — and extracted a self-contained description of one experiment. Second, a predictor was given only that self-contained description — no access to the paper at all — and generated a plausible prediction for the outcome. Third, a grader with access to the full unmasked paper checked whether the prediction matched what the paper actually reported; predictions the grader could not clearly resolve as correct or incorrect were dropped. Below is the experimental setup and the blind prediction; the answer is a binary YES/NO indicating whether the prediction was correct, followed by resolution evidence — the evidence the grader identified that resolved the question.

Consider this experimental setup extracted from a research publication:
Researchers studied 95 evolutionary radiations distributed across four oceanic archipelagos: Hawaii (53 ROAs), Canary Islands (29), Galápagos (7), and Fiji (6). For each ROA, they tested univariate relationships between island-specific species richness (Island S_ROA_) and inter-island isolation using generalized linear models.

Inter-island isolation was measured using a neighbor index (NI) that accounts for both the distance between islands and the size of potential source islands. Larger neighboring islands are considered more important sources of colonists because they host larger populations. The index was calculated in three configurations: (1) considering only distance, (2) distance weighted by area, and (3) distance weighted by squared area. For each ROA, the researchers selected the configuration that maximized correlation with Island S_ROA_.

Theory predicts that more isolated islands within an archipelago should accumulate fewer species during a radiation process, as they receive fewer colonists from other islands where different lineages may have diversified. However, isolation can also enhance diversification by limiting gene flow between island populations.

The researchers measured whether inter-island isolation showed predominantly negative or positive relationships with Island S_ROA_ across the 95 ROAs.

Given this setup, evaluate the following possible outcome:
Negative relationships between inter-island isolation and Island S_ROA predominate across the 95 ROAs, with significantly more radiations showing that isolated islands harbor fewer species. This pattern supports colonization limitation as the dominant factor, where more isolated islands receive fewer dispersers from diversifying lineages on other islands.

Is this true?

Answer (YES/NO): YES